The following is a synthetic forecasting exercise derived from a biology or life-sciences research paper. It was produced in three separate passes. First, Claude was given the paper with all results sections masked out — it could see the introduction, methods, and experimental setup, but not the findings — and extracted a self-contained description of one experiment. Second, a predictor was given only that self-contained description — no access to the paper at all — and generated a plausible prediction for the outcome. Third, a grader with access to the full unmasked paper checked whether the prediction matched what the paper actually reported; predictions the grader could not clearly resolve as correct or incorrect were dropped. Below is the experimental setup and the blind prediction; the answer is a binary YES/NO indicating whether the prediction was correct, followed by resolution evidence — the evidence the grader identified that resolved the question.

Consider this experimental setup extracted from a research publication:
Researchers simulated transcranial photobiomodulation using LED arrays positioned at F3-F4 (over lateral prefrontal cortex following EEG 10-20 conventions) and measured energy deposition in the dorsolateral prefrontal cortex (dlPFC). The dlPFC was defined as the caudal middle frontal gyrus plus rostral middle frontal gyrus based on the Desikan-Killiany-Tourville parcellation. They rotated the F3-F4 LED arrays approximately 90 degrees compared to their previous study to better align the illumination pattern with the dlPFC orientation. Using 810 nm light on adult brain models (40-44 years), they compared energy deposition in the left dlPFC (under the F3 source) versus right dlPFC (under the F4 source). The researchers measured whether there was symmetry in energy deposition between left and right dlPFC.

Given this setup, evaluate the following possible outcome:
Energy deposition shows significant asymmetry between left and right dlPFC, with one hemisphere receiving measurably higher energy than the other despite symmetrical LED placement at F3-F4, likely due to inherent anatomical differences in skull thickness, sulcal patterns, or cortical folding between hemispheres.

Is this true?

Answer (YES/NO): NO